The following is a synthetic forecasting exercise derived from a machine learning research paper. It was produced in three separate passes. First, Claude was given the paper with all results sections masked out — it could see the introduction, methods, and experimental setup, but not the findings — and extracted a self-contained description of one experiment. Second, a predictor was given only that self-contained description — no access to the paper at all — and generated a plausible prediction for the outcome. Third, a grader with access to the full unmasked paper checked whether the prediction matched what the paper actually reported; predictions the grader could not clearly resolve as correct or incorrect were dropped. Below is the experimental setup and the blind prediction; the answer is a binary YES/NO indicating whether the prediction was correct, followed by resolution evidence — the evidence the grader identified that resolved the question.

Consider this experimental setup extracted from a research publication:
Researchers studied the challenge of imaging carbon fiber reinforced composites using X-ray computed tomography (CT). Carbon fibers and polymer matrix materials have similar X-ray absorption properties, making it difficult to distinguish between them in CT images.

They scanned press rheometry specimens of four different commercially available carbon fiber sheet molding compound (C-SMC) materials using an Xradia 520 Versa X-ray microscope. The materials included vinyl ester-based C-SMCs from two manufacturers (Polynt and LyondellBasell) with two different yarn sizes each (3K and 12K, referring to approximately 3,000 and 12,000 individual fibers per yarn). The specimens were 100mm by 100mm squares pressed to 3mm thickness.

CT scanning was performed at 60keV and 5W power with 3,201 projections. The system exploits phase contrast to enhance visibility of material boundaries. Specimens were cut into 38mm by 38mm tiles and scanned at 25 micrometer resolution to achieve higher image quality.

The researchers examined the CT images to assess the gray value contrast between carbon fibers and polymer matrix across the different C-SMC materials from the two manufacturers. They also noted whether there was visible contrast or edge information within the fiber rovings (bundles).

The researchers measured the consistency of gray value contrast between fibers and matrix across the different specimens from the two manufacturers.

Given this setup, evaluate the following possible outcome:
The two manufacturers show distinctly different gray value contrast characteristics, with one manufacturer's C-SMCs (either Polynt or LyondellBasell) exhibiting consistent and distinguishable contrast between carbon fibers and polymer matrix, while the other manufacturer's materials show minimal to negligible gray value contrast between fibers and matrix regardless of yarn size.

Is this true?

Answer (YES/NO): NO